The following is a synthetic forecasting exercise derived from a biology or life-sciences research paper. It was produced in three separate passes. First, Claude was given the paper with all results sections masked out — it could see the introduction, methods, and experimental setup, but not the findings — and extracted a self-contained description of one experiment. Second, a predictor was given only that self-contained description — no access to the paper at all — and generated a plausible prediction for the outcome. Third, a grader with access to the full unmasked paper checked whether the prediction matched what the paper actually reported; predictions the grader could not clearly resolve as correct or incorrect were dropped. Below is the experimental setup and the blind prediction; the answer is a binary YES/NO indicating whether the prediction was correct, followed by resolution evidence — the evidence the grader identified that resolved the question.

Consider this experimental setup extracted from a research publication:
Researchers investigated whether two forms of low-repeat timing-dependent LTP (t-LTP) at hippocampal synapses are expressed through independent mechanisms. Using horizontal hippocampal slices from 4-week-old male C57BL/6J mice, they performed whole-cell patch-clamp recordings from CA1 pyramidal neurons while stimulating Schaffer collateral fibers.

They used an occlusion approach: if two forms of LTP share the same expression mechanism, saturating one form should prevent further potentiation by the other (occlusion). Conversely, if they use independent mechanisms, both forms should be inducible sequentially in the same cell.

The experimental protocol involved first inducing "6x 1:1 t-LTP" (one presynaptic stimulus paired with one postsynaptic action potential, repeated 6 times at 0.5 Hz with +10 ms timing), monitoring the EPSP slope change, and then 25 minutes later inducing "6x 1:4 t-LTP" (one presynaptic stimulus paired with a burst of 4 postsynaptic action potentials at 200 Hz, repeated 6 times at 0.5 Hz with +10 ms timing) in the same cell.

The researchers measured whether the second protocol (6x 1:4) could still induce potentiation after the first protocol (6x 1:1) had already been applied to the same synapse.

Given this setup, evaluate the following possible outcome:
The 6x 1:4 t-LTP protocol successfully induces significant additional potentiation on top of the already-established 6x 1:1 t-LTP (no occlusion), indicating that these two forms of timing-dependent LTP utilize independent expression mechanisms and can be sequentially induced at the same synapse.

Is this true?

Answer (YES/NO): YES